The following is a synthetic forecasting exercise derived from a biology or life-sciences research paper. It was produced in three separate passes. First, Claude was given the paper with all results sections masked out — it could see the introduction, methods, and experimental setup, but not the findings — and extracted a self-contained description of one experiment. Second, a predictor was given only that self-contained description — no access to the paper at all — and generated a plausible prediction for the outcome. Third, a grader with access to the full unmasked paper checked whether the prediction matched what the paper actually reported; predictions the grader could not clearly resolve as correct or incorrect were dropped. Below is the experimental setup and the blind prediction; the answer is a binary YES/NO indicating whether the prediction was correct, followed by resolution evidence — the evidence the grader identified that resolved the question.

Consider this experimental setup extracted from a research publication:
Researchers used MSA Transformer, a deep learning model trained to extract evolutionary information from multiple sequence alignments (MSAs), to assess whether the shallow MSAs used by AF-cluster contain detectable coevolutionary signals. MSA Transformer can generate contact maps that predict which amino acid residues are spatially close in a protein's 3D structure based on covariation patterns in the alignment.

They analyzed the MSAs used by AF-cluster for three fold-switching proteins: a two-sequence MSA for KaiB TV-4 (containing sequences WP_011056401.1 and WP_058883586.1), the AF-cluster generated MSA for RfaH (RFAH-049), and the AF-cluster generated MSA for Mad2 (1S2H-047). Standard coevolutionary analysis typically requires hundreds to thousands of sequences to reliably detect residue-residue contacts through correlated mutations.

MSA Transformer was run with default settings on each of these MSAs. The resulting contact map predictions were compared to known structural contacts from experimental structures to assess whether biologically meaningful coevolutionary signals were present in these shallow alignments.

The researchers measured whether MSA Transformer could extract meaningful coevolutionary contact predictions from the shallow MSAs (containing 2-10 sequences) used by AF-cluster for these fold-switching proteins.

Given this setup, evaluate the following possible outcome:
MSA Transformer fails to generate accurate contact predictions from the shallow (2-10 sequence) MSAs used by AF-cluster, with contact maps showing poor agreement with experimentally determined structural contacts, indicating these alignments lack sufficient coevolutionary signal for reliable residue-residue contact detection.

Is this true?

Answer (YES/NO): YES